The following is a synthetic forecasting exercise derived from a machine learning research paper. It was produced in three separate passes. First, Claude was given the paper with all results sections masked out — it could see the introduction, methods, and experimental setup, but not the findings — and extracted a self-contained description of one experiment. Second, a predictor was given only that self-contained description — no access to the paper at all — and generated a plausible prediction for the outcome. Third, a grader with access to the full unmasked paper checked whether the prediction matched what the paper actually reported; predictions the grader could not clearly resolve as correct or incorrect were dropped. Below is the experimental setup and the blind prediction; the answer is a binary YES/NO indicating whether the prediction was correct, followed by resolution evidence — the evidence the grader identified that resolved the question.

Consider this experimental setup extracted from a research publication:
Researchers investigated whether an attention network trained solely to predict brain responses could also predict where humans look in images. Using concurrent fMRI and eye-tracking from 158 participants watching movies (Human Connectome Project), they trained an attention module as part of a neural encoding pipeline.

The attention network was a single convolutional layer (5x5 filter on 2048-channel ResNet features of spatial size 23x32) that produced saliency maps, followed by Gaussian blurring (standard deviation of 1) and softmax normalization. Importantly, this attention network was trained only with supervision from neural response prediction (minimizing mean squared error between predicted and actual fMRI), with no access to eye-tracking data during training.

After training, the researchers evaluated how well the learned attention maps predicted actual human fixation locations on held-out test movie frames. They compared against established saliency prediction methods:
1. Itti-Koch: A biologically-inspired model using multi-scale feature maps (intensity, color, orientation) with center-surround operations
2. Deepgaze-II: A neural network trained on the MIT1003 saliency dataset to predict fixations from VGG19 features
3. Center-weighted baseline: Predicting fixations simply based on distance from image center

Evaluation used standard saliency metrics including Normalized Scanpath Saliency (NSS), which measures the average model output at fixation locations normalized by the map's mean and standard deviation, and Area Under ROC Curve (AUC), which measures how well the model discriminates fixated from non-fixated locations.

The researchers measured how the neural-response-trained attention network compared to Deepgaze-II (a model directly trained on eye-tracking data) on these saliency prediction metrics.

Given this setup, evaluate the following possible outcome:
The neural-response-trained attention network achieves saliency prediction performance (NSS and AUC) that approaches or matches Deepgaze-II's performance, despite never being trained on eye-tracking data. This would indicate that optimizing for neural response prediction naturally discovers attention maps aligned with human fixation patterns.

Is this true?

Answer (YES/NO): YES